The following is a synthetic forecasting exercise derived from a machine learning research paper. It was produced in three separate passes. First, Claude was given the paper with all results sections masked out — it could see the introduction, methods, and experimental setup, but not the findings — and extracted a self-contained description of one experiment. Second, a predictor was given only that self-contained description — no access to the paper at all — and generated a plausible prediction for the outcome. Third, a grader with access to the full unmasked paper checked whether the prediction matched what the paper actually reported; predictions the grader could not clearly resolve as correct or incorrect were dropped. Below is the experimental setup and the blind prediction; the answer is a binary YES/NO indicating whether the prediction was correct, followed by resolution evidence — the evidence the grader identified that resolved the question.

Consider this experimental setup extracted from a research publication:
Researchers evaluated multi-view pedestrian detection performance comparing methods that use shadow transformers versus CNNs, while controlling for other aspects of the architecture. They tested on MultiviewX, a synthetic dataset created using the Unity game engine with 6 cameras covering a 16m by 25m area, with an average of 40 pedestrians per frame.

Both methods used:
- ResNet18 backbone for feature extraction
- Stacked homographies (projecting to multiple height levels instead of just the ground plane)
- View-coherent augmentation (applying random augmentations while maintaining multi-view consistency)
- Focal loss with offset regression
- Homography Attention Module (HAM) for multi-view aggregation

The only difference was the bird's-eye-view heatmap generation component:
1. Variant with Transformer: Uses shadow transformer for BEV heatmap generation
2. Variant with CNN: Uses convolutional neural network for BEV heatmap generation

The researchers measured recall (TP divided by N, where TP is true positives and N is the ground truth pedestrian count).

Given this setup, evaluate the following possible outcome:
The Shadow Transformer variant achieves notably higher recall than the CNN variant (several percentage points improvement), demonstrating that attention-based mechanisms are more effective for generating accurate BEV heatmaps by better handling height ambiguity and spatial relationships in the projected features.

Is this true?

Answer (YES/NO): NO